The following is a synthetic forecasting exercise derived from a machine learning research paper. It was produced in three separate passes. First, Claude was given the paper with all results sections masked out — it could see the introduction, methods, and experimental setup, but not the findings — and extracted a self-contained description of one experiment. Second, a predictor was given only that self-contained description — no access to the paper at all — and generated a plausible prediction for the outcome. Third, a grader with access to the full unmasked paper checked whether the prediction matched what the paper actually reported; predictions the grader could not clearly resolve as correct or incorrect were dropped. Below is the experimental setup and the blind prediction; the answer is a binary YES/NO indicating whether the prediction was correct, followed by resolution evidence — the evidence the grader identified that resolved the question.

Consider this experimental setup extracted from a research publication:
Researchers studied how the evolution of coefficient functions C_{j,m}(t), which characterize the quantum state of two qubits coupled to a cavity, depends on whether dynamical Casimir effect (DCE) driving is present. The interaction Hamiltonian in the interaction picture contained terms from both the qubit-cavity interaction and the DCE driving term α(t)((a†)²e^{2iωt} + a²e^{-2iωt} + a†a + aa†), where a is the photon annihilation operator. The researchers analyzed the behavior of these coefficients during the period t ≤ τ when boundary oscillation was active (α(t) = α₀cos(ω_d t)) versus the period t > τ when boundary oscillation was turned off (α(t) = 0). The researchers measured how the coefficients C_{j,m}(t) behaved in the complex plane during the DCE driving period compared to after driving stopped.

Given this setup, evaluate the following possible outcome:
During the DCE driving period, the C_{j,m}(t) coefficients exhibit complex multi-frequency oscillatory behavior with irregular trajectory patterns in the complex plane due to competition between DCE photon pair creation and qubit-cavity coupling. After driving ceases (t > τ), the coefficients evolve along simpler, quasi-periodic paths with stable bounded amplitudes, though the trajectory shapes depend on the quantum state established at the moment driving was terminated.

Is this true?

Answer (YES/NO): NO